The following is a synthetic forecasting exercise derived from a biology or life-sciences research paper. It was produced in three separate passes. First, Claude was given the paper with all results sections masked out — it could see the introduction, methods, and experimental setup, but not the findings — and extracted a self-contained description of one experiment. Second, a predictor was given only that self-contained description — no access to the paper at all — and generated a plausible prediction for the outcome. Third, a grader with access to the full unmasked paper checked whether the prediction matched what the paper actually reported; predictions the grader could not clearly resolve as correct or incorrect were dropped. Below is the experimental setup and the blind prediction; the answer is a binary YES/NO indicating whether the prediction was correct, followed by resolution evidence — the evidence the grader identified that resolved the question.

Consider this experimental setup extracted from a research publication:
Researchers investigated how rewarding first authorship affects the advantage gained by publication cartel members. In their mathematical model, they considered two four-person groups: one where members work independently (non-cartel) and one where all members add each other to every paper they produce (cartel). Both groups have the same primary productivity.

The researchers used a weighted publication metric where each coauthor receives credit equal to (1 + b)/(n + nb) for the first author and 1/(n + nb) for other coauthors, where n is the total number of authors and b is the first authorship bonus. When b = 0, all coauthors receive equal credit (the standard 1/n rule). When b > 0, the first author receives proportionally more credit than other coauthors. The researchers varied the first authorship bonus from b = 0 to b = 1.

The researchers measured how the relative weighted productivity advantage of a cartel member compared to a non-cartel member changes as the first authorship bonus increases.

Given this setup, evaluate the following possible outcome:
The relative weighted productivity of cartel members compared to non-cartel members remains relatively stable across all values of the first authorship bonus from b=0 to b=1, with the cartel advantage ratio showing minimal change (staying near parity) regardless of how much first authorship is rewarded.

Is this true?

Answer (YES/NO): NO